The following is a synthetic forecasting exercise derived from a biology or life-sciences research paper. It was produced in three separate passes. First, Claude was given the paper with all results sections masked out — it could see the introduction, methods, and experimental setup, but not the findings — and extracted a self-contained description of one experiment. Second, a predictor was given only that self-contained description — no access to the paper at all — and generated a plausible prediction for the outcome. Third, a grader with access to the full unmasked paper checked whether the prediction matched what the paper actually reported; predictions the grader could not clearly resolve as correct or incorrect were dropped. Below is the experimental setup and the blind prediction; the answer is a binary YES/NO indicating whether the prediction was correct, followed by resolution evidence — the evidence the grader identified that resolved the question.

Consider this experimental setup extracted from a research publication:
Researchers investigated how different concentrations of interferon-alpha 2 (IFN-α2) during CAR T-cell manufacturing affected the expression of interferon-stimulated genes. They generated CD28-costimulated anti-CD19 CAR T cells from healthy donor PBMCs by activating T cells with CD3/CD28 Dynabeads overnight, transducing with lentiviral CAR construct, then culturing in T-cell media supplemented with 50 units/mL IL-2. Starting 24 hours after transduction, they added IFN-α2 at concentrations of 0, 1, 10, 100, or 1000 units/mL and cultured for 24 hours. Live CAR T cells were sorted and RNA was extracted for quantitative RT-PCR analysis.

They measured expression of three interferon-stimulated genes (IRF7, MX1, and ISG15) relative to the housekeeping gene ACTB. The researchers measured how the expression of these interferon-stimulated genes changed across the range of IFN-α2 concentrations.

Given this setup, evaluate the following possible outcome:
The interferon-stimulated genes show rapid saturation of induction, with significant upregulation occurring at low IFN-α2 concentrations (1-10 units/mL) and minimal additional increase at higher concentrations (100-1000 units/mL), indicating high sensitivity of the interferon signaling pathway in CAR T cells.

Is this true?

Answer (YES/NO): NO